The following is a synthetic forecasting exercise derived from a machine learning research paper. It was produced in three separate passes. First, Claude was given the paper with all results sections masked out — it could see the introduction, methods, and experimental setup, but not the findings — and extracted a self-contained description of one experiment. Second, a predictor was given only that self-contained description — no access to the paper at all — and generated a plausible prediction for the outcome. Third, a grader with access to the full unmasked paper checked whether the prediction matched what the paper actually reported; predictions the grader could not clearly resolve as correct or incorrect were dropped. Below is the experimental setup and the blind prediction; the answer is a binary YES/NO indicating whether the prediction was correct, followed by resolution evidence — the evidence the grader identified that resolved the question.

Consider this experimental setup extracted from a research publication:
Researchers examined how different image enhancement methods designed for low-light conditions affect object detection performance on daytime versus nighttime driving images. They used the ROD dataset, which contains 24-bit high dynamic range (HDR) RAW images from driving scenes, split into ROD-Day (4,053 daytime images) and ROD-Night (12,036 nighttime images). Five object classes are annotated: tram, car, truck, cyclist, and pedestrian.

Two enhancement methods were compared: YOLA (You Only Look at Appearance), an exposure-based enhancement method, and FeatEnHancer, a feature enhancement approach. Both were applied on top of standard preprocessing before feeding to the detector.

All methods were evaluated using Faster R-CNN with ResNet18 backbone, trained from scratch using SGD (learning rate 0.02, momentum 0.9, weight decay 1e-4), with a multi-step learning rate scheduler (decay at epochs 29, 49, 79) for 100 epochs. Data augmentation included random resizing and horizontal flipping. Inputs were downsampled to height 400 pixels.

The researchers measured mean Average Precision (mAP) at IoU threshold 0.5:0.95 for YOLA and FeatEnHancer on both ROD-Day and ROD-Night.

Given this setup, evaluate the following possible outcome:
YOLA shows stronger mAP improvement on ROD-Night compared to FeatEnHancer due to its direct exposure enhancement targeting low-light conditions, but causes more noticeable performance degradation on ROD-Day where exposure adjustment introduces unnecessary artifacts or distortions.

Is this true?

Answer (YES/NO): NO